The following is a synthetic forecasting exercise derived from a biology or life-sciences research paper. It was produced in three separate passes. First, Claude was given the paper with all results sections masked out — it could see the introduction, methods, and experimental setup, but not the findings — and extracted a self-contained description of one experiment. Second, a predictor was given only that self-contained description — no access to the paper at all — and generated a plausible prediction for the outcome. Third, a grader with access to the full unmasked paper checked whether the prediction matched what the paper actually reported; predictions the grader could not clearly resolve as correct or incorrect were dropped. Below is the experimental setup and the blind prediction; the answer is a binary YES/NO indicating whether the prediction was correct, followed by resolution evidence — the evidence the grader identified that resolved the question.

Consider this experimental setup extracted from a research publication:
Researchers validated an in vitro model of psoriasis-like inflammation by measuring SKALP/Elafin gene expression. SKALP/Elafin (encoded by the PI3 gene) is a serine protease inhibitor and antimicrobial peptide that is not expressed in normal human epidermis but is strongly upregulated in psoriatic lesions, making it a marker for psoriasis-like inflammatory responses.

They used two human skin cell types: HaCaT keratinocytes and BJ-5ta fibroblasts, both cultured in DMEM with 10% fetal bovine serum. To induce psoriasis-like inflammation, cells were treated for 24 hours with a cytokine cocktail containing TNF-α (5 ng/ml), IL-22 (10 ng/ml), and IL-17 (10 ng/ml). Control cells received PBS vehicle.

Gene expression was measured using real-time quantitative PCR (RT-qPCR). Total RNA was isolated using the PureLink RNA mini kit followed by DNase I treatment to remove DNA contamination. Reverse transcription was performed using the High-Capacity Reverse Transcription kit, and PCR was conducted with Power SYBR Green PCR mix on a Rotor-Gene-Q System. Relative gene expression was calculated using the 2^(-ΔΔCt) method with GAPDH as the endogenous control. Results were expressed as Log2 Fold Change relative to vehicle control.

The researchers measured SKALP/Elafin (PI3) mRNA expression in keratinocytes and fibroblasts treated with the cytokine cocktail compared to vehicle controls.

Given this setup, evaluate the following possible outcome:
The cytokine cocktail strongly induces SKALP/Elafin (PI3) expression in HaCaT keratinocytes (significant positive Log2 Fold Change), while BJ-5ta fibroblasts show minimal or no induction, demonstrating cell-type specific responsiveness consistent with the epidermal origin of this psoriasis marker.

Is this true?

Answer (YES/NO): NO